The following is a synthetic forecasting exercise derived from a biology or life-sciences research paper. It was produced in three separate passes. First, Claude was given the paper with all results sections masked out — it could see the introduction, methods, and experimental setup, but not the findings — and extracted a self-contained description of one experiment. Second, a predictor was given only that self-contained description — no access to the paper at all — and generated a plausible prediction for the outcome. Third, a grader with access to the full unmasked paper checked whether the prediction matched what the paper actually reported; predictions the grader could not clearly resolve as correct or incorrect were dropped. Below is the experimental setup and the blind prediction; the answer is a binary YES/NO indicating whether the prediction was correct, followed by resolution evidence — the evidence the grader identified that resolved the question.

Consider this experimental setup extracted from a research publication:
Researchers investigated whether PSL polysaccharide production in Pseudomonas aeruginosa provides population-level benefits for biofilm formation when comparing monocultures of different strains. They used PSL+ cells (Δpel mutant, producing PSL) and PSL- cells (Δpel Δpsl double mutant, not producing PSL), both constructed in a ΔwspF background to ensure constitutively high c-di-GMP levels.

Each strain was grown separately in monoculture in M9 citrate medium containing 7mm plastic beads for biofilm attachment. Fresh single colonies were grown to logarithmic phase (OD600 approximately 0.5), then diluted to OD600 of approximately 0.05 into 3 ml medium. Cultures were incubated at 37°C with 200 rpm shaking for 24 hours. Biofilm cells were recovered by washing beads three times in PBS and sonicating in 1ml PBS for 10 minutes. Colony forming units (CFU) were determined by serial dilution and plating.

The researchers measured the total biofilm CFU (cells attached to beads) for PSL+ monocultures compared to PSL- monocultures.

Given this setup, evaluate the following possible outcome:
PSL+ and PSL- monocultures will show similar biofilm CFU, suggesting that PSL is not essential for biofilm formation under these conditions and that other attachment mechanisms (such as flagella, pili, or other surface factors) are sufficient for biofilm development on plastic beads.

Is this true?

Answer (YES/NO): NO